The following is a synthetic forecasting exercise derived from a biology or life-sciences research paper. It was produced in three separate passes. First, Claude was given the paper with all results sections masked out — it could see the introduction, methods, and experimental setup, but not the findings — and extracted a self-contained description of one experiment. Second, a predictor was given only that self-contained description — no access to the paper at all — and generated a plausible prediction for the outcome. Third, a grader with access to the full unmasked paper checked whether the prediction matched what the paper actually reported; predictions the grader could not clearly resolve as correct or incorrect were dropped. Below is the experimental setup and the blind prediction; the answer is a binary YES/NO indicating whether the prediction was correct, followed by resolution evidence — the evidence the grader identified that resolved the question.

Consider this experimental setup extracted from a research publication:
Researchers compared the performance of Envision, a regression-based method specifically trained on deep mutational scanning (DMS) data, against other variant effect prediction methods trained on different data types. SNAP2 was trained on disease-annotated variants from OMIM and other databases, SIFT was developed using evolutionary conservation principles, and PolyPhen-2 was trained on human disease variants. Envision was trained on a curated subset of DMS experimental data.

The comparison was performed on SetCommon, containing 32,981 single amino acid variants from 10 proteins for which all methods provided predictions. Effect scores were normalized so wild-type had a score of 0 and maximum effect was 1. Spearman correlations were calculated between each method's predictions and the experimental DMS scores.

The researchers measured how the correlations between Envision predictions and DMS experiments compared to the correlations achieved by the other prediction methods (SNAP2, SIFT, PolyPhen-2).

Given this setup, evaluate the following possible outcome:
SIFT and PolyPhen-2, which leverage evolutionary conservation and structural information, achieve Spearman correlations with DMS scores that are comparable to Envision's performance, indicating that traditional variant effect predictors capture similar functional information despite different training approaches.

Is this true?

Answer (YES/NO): NO